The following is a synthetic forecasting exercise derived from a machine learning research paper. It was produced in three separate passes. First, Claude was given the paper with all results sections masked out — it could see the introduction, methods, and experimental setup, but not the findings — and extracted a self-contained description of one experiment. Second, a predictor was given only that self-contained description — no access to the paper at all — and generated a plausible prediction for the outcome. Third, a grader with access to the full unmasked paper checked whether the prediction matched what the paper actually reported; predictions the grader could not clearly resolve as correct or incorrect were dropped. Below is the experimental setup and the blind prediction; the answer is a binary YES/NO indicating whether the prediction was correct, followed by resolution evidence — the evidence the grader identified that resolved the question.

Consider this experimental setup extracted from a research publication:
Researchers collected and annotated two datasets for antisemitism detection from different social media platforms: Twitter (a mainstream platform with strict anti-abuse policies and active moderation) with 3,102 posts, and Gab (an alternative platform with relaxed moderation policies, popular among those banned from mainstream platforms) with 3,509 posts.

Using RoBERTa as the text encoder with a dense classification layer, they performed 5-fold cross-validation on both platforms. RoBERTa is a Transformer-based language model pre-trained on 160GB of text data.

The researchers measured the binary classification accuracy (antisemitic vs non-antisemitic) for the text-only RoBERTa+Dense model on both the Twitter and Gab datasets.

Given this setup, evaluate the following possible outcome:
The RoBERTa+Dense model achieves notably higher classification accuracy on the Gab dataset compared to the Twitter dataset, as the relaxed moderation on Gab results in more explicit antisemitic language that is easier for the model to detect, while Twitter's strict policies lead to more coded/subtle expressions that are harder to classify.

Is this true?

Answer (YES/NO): YES